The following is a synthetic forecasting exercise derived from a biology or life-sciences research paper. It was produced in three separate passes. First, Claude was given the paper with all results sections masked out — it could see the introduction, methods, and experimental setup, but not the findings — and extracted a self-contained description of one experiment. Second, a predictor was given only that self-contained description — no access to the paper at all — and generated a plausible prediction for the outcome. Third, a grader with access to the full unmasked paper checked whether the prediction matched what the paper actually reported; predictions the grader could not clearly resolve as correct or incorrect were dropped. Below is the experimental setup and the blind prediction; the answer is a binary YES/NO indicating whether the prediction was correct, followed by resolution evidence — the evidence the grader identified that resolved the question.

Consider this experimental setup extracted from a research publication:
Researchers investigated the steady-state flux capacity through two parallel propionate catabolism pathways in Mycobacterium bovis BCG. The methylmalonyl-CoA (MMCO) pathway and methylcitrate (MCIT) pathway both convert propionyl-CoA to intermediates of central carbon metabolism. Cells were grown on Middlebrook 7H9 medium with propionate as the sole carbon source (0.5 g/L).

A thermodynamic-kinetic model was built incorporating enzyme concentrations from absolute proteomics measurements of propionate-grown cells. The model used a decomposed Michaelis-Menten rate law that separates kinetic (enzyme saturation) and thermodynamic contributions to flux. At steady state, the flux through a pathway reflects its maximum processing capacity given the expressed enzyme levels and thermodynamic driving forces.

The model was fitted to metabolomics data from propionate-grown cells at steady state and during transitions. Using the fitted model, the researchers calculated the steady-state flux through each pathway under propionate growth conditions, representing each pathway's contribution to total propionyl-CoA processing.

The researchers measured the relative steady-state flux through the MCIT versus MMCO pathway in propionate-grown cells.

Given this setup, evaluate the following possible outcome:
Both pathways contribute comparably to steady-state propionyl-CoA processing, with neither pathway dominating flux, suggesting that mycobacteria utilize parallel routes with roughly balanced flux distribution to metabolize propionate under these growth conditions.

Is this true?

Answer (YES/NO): NO